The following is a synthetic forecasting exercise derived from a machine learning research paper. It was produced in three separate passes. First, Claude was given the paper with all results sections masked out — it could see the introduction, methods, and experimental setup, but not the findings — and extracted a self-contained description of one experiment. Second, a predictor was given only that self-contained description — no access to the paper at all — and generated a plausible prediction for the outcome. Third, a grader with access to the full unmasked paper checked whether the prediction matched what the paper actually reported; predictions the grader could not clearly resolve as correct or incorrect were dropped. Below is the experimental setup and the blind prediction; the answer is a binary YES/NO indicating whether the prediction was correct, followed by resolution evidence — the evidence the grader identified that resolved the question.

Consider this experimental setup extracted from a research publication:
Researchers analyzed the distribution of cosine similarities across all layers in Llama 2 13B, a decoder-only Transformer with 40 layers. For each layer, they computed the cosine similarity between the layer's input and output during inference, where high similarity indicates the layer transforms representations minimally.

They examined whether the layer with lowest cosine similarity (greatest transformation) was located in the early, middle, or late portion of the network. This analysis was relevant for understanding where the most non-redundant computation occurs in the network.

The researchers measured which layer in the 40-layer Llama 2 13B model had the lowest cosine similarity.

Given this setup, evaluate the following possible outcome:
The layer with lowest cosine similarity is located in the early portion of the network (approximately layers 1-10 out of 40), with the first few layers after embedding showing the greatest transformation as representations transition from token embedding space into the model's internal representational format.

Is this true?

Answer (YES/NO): NO